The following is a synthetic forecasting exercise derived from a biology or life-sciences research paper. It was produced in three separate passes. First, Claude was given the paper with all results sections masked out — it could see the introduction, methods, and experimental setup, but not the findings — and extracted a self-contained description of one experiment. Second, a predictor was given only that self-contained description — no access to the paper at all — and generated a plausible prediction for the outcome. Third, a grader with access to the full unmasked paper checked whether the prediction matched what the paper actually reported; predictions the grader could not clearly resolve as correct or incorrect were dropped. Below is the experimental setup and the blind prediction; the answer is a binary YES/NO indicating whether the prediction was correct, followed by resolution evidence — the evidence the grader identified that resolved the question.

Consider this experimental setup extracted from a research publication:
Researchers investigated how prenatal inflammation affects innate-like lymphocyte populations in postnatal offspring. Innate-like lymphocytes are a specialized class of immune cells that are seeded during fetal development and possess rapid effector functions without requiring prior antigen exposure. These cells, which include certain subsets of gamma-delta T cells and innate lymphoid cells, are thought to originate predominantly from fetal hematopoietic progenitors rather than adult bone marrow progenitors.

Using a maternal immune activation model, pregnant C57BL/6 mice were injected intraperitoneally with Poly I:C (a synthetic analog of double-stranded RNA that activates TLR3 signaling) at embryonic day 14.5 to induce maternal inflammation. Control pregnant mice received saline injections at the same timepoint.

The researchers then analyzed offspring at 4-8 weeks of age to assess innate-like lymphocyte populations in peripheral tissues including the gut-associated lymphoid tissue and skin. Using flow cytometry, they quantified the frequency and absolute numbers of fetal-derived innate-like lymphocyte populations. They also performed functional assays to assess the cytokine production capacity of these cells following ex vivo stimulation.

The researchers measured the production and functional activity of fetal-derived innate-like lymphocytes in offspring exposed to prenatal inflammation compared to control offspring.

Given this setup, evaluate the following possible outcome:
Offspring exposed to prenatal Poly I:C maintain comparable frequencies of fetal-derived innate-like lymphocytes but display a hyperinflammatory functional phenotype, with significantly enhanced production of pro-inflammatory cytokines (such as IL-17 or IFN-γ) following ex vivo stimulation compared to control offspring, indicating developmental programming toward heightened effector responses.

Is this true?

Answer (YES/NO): NO